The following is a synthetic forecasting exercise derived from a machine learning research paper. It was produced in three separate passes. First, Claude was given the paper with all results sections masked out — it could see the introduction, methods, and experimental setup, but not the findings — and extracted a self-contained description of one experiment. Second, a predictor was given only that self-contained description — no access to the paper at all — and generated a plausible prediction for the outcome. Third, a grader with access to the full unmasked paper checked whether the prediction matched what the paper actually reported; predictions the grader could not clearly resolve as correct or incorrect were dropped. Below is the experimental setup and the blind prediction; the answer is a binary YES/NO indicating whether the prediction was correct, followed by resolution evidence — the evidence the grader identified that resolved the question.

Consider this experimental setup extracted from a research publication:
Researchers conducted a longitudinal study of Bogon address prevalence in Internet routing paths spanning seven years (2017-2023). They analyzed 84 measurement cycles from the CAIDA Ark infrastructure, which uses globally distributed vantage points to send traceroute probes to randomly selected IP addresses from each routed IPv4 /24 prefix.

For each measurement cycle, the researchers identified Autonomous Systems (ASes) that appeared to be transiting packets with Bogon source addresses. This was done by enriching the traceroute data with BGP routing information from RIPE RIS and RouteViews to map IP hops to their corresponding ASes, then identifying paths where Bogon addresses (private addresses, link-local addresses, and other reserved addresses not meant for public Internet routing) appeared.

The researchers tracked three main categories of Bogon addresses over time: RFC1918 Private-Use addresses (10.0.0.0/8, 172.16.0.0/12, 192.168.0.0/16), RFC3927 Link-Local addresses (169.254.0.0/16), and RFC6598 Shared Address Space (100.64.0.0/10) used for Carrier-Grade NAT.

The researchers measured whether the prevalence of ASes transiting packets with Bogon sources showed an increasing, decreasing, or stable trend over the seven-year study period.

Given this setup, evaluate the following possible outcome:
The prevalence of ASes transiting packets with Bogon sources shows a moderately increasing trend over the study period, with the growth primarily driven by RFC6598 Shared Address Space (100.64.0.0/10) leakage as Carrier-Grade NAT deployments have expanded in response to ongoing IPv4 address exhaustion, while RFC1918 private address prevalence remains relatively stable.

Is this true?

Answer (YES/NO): NO